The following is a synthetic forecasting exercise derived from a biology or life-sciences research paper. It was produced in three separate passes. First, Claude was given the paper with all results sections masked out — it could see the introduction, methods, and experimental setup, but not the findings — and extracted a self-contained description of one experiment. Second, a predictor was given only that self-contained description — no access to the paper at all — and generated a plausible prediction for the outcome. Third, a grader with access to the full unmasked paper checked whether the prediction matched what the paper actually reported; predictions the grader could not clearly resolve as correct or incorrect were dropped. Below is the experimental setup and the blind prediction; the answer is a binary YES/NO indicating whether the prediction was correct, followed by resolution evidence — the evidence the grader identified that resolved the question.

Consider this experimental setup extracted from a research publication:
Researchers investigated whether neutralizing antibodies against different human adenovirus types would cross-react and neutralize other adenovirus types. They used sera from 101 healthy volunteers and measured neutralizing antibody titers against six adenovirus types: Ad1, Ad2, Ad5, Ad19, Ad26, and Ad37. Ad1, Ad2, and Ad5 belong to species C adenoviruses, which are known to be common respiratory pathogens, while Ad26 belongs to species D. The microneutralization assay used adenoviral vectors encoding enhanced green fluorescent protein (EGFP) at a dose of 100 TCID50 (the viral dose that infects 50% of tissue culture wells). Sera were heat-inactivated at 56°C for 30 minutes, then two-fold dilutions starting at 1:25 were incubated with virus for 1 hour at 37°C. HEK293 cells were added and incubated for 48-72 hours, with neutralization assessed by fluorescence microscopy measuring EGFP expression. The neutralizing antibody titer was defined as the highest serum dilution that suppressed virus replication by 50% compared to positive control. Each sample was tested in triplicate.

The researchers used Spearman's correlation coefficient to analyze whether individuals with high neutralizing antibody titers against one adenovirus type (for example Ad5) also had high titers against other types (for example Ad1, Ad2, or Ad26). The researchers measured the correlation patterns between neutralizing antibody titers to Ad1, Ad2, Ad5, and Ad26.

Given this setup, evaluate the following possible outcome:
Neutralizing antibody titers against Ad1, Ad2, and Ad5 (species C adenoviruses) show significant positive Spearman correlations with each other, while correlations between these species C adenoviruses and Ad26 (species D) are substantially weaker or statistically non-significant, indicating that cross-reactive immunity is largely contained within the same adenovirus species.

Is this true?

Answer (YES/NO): NO